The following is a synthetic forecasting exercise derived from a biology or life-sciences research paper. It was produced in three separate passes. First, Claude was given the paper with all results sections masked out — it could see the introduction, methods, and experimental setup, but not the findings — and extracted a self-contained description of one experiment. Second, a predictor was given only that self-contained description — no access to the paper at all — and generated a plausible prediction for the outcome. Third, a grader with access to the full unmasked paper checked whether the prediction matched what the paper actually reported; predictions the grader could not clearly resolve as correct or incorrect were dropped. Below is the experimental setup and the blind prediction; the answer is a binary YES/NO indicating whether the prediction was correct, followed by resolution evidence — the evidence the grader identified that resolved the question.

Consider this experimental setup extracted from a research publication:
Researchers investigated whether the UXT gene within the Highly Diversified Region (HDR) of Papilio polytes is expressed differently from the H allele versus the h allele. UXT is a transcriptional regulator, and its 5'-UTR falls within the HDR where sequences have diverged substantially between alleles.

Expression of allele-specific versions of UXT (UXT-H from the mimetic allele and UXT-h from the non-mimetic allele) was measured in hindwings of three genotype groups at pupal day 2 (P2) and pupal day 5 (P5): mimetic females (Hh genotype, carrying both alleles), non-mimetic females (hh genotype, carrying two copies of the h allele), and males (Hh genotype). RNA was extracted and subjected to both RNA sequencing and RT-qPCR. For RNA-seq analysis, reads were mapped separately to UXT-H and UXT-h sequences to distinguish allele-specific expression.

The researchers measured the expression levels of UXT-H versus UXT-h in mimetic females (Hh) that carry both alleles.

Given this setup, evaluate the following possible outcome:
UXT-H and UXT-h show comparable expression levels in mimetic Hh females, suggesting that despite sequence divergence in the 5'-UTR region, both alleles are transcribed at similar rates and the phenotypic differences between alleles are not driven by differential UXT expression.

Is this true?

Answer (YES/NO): YES